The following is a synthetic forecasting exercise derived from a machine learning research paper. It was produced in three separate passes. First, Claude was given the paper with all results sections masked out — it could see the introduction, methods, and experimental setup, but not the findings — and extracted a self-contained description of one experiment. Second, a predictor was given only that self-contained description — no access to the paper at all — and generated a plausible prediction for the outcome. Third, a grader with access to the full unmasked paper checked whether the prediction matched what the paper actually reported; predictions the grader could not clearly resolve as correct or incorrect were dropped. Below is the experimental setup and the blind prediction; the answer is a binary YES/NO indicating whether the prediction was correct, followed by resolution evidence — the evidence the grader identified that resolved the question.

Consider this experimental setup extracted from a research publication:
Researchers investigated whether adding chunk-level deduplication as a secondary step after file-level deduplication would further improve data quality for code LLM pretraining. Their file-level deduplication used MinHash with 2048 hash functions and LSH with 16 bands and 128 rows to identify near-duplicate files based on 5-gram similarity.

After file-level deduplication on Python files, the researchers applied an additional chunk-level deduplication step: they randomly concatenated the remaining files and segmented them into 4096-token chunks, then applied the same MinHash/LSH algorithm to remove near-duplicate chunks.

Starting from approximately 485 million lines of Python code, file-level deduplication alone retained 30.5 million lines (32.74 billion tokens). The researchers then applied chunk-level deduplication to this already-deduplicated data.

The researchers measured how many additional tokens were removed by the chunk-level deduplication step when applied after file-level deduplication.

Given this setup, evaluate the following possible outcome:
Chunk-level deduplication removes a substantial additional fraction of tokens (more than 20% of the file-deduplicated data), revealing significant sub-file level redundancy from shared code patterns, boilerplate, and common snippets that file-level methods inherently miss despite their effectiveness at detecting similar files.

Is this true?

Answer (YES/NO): NO